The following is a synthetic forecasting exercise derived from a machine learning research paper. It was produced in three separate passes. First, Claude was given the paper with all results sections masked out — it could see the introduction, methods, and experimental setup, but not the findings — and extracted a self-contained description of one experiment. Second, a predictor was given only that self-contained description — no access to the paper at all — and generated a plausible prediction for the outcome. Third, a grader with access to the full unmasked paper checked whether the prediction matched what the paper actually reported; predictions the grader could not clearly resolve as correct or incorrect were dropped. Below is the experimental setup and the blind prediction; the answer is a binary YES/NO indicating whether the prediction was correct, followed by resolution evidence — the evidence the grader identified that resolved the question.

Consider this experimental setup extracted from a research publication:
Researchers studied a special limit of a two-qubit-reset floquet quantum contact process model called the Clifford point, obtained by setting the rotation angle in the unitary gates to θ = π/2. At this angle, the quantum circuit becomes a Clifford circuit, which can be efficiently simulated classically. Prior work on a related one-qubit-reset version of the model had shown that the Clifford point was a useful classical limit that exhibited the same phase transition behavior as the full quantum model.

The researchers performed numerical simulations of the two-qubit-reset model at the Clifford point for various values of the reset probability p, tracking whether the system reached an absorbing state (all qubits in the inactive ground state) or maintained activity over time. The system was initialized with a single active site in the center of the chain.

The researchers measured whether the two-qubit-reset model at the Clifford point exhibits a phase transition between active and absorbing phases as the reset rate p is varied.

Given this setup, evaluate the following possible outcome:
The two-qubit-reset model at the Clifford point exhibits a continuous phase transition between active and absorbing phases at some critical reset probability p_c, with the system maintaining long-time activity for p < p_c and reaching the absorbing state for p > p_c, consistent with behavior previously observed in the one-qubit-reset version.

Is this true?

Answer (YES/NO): NO